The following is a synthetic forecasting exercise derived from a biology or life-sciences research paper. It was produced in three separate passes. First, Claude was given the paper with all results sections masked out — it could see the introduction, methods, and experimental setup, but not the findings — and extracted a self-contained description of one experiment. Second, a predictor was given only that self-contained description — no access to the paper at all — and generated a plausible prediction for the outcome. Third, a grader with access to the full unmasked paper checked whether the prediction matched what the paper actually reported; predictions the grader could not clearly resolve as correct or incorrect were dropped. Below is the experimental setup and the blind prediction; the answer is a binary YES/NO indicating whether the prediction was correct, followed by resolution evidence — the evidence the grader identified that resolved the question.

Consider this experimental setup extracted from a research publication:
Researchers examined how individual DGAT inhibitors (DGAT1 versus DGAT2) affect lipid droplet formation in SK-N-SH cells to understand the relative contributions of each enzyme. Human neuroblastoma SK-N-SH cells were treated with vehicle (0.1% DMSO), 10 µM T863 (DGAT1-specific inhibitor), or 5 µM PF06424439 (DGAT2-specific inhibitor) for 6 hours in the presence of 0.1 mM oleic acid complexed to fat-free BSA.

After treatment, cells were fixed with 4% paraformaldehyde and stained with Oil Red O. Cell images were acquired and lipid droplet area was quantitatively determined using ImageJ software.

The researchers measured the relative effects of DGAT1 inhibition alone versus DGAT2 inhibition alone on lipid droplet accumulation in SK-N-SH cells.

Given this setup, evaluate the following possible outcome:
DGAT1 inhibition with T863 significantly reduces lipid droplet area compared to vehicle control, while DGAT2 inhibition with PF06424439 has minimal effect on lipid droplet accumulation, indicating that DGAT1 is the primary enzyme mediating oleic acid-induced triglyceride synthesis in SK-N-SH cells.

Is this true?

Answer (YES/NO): YES